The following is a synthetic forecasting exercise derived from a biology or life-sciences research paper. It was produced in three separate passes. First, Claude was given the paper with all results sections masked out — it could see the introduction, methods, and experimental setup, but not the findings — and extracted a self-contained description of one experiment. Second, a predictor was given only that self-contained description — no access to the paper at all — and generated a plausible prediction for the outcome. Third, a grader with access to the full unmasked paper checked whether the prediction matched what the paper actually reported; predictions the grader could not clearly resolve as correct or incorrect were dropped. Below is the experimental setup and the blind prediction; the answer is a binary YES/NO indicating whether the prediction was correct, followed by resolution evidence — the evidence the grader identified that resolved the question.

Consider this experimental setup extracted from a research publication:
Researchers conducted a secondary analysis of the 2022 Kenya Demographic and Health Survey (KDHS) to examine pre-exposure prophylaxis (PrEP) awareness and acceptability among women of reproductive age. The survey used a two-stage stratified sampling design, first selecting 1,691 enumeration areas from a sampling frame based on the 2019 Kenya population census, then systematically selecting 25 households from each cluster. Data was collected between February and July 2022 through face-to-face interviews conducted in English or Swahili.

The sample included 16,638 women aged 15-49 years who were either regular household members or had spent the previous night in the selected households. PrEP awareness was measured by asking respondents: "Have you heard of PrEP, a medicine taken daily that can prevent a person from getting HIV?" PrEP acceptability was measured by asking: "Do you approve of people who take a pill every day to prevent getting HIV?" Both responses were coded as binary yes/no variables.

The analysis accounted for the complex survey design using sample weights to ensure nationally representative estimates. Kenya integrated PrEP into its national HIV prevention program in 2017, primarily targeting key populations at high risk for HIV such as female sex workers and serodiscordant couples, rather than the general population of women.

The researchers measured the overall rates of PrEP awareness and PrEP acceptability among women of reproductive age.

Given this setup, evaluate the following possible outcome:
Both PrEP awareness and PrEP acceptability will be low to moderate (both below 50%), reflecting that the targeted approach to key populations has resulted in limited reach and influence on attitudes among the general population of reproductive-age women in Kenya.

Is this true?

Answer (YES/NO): NO